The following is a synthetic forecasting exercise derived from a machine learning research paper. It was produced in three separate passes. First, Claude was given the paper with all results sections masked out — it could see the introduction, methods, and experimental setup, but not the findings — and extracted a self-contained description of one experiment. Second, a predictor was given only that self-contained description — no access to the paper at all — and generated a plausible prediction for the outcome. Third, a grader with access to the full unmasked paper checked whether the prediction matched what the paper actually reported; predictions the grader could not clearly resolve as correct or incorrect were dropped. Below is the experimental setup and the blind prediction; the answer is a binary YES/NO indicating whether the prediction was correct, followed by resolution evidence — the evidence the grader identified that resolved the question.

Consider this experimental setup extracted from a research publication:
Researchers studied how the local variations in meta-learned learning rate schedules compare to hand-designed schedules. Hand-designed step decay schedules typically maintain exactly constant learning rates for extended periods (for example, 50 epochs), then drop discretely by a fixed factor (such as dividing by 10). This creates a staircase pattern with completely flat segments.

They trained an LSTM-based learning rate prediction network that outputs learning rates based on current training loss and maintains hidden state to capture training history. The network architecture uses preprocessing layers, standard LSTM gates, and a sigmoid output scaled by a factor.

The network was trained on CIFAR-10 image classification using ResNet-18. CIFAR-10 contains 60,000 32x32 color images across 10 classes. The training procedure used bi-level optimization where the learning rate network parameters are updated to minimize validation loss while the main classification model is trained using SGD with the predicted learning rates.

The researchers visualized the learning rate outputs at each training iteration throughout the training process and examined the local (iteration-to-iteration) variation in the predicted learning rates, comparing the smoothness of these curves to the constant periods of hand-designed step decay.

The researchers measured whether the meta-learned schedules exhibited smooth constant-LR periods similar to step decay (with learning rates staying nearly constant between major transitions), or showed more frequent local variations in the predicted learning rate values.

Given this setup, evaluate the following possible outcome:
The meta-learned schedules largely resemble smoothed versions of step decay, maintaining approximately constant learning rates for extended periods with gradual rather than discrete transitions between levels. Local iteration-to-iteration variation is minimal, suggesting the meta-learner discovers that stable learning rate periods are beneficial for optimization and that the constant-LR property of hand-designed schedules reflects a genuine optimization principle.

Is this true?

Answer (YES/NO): NO